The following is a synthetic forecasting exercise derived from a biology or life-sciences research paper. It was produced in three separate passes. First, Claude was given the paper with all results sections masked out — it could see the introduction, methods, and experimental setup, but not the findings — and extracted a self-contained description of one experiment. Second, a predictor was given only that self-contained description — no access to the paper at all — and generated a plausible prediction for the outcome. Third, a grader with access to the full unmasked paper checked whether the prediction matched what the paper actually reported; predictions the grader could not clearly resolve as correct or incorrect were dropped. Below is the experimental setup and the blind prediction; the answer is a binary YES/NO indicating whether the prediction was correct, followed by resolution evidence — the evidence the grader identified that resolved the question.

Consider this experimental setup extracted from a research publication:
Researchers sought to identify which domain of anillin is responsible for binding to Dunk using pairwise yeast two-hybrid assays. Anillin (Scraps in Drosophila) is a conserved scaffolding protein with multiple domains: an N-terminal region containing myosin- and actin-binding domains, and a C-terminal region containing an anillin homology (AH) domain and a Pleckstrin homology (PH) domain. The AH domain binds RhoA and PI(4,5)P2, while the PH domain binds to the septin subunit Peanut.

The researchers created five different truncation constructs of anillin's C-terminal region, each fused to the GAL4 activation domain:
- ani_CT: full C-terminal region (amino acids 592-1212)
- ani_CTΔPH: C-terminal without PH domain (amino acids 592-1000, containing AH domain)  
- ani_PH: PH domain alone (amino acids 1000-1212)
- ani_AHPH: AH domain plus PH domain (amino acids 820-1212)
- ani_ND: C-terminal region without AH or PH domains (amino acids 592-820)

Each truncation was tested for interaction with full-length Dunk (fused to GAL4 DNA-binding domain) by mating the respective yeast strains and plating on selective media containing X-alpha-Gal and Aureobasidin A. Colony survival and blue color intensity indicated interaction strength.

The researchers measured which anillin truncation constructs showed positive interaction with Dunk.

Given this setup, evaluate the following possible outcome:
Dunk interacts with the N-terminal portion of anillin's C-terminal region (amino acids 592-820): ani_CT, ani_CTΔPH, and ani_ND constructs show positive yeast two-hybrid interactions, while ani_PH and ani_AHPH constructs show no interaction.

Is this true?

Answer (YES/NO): NO